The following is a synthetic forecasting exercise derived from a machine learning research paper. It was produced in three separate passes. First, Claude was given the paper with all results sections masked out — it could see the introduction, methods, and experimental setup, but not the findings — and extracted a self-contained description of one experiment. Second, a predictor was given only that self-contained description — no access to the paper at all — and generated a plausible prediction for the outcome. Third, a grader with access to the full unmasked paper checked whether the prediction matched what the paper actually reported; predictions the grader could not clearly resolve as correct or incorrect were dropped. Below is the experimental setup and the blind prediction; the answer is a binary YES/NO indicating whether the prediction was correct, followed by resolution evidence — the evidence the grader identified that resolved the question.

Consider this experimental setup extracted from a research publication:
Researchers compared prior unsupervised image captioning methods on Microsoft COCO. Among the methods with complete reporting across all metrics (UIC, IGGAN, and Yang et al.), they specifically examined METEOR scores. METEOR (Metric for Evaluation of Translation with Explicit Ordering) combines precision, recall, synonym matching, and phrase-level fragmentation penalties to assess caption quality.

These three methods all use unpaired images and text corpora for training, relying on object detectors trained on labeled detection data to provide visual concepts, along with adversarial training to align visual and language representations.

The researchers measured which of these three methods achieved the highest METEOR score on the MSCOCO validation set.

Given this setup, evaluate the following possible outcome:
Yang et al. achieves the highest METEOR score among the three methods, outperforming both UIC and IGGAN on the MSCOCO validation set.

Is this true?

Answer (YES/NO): NO